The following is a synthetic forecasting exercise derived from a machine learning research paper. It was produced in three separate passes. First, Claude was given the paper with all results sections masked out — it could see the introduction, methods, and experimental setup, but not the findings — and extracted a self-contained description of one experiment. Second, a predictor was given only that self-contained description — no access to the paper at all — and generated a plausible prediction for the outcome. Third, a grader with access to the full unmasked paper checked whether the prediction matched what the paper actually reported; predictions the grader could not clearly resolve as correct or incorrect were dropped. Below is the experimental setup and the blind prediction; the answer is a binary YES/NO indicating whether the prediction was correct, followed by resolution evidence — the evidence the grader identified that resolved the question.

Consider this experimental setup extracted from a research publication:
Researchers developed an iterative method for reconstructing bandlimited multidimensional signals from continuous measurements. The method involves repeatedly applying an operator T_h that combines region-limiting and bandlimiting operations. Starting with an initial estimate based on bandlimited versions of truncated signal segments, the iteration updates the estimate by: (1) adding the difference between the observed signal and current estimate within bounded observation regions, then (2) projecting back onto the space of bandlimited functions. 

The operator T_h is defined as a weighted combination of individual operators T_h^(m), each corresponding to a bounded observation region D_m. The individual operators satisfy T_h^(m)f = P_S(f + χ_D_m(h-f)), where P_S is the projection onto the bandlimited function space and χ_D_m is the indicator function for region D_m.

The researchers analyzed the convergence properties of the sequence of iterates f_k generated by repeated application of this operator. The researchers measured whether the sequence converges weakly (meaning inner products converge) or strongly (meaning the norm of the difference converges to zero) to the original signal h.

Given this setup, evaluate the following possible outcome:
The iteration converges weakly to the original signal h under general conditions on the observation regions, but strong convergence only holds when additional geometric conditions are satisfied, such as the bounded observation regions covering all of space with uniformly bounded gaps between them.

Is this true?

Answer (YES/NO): NO